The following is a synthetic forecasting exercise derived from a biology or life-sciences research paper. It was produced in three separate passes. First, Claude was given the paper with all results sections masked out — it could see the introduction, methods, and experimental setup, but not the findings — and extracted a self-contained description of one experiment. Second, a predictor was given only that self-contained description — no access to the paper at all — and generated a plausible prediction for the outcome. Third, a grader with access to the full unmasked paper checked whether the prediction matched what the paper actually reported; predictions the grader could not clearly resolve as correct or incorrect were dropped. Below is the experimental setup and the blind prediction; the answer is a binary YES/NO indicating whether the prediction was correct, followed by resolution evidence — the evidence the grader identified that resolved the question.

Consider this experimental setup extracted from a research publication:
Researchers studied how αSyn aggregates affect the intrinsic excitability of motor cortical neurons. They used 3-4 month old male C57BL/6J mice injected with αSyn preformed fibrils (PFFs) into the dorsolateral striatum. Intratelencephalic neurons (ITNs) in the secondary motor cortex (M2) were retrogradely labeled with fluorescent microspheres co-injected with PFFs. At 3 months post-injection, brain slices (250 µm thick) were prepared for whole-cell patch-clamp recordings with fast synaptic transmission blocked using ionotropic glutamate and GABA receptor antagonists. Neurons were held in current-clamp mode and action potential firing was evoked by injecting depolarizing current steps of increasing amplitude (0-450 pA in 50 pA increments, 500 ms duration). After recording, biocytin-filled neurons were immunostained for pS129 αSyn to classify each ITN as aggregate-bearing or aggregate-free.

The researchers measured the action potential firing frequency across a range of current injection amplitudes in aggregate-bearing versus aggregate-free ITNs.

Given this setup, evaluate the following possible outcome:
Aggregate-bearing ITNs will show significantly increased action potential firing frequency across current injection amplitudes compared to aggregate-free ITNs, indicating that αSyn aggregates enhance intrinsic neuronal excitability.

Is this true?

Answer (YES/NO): YES